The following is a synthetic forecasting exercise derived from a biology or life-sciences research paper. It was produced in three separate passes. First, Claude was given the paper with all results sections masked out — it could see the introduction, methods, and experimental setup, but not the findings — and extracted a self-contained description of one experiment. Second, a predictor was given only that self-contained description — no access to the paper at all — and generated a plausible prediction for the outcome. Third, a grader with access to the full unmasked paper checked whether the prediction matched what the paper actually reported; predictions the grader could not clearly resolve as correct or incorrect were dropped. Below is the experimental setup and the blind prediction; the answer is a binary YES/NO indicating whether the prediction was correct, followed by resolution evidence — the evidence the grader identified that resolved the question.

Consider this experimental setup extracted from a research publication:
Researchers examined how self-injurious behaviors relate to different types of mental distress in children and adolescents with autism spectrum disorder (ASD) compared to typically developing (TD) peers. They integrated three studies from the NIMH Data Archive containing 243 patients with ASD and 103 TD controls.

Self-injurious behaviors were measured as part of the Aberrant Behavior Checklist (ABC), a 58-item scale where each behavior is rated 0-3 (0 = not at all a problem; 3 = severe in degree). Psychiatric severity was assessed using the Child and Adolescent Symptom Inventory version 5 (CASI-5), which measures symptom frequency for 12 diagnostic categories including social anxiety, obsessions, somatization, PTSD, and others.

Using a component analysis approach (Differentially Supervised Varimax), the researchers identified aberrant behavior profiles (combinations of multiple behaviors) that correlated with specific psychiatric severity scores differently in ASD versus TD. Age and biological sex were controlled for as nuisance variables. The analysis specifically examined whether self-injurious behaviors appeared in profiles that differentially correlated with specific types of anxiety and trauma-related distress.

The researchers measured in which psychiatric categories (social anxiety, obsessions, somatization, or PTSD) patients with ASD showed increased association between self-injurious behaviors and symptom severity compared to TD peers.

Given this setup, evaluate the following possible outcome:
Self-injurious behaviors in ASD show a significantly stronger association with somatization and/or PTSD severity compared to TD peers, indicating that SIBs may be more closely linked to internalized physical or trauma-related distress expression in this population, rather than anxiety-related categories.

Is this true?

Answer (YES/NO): NO